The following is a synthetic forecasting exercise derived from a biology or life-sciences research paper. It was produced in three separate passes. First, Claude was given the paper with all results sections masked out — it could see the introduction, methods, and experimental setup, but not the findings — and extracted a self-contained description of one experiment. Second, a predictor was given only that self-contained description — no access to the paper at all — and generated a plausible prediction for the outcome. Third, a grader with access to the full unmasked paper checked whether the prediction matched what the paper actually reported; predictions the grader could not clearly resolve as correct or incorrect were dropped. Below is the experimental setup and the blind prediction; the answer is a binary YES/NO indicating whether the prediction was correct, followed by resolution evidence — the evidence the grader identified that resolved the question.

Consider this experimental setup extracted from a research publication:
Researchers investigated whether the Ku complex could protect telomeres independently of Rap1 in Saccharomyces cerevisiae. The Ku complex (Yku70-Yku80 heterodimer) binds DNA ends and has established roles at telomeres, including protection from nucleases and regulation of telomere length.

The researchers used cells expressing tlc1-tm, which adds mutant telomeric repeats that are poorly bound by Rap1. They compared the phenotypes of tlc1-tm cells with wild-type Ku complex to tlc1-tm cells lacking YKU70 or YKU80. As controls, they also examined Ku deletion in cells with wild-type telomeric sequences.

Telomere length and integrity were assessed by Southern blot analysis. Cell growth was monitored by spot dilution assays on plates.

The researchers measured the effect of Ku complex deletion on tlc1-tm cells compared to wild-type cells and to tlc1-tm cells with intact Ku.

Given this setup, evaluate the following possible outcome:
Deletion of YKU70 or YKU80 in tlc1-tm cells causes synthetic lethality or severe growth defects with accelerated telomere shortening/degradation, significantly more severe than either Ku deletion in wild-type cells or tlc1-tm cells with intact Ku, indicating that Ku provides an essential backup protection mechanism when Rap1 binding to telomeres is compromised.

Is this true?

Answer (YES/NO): YES